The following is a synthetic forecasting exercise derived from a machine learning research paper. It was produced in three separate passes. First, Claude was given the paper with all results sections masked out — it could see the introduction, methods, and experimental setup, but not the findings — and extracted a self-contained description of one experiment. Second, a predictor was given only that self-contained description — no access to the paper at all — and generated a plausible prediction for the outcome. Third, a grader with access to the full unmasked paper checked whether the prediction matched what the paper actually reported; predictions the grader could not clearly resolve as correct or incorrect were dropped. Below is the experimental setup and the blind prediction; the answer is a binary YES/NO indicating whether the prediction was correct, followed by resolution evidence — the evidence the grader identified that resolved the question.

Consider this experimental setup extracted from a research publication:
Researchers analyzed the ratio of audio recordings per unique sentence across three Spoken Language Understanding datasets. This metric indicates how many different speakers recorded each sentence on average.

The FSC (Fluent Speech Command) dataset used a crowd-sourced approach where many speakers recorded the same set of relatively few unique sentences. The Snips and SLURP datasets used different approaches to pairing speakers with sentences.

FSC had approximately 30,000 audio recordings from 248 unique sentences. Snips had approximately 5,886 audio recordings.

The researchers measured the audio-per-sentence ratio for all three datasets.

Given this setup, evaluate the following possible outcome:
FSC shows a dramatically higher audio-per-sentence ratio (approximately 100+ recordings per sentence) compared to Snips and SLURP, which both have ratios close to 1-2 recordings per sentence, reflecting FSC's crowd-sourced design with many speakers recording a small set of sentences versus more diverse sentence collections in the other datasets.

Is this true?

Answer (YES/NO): NO